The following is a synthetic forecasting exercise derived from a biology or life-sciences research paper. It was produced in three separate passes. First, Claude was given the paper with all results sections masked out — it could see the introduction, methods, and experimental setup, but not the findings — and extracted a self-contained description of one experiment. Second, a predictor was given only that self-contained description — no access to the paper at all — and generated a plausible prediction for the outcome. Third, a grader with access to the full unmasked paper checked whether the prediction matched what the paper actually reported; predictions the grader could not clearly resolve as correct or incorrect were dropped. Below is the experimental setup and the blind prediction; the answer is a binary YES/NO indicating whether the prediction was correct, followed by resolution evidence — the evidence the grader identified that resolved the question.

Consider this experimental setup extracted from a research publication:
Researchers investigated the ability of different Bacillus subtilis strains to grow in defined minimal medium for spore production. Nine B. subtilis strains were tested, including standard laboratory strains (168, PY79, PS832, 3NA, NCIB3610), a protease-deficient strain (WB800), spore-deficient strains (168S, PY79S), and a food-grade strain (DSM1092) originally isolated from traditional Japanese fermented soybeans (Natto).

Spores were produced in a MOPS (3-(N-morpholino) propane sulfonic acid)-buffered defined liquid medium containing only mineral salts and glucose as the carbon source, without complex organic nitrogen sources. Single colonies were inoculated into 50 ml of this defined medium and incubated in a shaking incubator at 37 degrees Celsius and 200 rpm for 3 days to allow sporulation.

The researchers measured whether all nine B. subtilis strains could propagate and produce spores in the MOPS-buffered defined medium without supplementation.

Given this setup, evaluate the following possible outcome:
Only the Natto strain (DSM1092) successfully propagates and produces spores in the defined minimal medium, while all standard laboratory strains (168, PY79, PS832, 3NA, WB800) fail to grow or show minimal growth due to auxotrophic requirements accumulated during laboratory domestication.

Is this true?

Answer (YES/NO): NO